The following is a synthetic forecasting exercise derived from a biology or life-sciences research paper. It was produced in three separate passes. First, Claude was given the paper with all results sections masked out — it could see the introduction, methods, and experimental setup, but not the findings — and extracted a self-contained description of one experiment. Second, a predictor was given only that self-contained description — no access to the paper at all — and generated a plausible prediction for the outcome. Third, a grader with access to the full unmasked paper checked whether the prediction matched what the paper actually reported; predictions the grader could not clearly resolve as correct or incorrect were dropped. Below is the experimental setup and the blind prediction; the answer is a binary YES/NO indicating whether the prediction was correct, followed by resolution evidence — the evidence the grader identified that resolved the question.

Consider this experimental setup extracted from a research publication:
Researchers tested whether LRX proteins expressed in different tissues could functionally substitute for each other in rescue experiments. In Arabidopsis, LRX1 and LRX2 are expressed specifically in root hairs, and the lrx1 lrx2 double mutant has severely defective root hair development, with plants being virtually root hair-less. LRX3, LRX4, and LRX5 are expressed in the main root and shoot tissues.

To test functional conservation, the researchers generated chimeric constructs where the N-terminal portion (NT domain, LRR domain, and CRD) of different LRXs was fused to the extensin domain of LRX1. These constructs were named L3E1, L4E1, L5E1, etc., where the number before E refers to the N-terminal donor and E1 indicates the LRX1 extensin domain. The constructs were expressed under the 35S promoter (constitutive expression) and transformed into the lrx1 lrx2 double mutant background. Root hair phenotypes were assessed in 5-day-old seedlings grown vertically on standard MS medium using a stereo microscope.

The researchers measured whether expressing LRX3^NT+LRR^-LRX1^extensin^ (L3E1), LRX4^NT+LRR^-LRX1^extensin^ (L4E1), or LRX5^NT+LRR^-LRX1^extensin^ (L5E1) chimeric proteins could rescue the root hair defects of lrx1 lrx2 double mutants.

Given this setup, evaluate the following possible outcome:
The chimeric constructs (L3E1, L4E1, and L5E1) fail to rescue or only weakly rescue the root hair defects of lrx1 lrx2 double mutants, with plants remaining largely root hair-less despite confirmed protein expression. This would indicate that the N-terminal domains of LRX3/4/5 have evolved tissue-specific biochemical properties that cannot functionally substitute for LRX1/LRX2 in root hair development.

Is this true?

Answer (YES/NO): NO